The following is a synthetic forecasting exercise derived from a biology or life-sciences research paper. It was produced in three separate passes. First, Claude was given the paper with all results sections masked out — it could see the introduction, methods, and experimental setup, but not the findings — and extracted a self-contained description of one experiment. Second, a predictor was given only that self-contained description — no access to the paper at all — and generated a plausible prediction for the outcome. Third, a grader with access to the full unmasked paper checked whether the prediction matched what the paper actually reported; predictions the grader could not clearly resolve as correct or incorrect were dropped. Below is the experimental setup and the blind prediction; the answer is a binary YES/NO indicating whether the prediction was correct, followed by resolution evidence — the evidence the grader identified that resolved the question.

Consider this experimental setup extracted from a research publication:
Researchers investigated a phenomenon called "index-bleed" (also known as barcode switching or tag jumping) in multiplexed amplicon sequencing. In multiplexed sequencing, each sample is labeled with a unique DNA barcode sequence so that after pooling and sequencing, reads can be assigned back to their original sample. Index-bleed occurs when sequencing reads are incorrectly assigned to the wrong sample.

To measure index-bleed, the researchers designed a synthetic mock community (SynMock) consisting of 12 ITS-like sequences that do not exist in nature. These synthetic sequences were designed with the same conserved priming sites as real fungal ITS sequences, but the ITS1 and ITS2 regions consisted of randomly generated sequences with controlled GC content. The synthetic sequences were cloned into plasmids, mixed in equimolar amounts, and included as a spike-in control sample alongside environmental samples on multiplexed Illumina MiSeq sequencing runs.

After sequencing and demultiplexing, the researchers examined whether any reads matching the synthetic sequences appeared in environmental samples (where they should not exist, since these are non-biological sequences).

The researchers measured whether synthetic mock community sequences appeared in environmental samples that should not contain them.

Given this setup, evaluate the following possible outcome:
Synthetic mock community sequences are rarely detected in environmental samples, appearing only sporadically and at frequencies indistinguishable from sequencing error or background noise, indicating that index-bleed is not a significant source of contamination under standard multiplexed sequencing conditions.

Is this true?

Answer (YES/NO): NO